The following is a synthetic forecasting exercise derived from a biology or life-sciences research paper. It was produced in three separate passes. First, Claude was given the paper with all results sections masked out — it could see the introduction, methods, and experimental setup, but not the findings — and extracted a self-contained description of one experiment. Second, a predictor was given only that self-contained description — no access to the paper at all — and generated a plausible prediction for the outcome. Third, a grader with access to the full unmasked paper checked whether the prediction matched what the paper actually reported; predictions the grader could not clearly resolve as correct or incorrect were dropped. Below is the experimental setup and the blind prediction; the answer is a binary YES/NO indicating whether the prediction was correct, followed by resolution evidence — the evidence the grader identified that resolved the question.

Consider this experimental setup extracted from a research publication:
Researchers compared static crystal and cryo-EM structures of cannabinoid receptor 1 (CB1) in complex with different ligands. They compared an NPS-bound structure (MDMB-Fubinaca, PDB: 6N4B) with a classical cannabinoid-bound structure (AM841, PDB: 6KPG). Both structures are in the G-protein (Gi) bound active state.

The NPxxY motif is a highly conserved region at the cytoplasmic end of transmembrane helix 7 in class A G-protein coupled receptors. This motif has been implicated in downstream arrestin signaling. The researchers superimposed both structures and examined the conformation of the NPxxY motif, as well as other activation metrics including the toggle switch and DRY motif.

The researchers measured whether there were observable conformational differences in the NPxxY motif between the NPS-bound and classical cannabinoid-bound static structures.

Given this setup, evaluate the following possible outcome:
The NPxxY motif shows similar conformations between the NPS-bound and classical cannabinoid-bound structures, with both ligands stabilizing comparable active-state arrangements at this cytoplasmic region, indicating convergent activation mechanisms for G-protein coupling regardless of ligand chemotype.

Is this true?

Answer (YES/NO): YES